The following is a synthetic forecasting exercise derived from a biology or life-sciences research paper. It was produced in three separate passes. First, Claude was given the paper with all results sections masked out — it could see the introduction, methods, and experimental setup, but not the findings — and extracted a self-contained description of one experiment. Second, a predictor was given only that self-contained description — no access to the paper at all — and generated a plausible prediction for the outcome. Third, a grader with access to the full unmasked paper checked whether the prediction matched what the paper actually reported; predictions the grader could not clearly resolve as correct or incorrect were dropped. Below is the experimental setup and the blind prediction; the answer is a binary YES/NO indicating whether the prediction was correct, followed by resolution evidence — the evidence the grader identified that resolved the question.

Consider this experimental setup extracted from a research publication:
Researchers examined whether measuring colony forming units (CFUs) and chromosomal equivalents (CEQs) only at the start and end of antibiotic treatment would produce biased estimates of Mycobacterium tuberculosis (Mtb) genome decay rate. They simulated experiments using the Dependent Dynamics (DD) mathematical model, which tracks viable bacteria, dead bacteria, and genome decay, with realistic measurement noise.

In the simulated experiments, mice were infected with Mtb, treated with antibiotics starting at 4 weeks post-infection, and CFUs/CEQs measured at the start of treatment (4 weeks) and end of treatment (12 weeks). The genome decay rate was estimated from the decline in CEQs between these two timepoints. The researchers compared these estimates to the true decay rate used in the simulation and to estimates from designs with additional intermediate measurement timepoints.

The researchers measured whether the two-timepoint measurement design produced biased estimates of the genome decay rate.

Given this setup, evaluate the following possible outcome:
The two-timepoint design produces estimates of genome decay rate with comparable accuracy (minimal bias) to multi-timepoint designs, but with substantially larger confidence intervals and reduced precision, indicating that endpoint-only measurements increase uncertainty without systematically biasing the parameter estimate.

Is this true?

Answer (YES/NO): NO